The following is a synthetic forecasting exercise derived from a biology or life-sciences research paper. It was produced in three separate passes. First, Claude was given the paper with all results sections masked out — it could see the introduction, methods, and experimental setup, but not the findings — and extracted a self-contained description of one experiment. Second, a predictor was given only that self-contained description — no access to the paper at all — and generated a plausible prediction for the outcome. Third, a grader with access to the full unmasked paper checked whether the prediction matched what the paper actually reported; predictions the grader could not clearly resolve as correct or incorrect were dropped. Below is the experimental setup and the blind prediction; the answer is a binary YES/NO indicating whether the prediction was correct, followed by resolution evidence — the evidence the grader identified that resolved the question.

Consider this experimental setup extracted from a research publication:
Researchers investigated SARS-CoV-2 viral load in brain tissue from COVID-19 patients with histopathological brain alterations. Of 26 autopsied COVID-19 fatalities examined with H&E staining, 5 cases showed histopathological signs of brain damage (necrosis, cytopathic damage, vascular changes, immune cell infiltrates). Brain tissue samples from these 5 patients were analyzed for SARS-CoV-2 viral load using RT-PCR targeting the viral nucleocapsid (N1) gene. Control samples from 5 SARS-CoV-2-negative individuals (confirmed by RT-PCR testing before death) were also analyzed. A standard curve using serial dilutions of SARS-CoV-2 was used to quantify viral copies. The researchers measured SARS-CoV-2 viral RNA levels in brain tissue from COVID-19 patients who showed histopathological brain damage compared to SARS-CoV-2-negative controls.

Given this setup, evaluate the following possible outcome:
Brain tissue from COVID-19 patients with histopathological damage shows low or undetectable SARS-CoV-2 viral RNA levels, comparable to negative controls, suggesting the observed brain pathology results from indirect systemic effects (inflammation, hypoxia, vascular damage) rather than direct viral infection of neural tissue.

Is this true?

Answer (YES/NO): NO